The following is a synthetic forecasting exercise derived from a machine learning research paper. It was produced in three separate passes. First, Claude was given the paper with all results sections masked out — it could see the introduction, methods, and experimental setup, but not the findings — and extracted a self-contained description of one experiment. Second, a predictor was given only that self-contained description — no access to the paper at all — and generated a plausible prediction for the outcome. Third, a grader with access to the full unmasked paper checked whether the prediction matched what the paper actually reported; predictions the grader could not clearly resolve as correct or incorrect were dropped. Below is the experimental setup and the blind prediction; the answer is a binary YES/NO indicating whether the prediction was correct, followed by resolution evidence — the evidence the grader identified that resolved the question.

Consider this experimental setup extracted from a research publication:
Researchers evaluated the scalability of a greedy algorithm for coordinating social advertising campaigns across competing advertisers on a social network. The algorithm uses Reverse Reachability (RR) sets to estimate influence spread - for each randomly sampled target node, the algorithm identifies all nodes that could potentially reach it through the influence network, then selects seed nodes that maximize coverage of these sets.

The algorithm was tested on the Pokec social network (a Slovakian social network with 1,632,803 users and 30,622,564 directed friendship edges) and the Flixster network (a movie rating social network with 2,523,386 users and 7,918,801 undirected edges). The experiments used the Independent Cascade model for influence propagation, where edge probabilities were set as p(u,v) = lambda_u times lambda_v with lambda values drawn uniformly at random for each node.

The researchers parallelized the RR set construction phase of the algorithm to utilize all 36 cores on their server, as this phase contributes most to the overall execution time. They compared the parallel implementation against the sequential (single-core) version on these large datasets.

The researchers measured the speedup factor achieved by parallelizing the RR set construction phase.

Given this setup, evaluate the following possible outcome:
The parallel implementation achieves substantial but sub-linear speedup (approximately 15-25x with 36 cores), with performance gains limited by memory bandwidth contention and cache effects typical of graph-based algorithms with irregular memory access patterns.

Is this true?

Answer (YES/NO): YES